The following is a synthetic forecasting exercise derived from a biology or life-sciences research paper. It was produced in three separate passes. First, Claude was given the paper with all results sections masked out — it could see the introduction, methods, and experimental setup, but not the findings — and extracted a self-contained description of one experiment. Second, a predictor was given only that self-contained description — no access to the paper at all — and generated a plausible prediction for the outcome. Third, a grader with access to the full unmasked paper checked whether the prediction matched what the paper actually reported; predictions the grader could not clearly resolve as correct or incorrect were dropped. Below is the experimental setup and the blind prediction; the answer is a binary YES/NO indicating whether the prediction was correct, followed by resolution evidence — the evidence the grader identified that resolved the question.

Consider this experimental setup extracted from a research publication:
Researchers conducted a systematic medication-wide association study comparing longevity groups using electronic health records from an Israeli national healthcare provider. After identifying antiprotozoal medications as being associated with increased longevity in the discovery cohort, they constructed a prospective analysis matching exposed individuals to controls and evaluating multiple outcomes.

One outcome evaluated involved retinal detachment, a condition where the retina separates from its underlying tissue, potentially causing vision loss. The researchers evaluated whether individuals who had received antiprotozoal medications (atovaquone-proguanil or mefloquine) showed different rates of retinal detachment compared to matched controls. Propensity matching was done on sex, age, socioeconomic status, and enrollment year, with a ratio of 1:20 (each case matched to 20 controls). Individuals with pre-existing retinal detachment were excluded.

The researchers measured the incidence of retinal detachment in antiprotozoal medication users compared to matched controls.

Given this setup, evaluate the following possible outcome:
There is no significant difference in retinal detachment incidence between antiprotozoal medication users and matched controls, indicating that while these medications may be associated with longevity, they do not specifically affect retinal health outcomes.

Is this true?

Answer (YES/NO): NO